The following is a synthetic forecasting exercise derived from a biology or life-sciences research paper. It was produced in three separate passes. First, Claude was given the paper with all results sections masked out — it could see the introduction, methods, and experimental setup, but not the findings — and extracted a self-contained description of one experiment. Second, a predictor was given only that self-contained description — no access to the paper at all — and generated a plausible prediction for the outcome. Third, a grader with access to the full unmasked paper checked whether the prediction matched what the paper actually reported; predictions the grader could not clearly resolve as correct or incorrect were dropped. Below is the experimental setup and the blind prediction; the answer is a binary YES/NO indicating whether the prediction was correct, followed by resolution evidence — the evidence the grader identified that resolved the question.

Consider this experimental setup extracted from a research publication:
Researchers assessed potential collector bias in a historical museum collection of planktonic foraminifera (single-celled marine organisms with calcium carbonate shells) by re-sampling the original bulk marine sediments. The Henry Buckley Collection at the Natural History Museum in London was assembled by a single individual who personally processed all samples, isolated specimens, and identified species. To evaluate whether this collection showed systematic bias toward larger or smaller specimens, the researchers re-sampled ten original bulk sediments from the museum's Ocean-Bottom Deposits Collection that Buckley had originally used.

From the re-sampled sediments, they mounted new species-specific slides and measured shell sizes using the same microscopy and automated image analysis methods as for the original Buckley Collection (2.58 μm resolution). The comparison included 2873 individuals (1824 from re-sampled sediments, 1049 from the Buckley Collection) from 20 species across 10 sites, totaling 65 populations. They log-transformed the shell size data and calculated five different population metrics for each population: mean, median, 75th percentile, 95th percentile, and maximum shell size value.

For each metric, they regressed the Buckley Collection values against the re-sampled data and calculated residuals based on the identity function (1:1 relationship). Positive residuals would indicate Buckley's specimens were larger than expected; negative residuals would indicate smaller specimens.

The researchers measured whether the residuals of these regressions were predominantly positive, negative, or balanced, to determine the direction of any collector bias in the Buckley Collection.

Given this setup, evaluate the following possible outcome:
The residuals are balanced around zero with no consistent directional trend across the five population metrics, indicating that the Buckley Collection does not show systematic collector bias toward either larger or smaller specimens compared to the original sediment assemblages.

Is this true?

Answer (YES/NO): NO